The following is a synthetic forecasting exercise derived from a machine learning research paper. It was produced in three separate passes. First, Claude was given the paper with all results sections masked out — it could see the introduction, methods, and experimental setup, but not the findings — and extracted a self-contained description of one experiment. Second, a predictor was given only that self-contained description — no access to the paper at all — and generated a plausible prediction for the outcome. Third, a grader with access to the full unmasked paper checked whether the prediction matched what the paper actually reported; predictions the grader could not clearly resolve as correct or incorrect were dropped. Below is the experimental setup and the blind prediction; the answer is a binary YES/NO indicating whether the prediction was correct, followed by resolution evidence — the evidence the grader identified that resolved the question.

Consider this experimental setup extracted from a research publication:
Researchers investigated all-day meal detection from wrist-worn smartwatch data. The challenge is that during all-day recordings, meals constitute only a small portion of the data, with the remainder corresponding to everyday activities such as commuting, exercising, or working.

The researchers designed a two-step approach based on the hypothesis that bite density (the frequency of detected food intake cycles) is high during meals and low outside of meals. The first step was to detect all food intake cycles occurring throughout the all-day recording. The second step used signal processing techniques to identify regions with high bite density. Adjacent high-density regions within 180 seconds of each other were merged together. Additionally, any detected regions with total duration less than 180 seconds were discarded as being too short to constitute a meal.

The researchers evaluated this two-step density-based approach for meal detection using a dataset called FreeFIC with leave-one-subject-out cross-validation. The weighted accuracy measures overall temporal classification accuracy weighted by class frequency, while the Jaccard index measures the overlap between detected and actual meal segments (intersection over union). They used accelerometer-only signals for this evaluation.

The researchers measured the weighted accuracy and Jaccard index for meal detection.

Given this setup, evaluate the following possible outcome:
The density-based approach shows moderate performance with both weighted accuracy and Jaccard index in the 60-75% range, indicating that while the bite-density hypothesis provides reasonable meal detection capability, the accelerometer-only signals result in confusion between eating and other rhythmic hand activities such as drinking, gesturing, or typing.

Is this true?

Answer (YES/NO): NO